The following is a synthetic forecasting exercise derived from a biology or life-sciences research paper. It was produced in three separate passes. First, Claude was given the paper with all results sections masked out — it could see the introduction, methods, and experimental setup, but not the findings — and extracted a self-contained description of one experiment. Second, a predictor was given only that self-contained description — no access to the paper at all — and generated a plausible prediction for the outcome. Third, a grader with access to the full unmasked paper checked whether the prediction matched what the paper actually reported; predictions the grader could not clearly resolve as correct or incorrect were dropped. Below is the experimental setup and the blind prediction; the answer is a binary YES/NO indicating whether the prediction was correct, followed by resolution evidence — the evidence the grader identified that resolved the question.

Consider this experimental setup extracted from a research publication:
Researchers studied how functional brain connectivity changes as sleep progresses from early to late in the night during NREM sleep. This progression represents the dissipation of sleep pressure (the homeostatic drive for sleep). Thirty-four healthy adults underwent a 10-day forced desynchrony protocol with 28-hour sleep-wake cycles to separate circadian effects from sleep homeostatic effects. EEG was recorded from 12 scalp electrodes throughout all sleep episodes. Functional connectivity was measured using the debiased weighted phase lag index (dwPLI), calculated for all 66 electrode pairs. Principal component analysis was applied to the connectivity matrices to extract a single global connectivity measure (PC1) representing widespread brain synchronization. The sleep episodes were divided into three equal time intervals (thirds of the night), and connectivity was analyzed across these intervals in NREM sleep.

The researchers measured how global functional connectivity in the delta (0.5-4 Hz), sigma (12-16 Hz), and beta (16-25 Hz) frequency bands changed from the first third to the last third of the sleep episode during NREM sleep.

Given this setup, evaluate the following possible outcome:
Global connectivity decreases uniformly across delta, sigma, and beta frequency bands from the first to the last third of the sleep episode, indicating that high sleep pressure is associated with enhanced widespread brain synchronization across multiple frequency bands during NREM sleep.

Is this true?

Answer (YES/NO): NO